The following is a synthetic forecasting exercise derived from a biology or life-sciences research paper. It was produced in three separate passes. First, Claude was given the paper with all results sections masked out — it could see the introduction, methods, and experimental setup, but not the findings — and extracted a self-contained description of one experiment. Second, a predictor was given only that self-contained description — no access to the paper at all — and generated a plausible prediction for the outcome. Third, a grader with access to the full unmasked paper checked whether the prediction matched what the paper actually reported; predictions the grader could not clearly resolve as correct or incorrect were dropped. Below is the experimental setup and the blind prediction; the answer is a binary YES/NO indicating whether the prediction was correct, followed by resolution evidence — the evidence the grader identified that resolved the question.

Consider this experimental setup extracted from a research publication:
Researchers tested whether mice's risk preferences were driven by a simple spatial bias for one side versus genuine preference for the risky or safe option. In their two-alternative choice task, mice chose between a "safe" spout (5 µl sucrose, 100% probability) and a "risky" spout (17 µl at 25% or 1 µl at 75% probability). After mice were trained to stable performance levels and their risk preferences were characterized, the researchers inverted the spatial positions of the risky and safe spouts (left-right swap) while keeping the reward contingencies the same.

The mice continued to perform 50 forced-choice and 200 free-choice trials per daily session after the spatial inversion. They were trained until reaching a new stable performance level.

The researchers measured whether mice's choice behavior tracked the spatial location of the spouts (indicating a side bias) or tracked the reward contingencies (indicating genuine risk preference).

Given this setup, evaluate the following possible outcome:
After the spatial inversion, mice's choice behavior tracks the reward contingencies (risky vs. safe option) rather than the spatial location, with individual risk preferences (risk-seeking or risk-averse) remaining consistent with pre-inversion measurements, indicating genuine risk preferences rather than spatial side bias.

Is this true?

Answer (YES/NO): YES